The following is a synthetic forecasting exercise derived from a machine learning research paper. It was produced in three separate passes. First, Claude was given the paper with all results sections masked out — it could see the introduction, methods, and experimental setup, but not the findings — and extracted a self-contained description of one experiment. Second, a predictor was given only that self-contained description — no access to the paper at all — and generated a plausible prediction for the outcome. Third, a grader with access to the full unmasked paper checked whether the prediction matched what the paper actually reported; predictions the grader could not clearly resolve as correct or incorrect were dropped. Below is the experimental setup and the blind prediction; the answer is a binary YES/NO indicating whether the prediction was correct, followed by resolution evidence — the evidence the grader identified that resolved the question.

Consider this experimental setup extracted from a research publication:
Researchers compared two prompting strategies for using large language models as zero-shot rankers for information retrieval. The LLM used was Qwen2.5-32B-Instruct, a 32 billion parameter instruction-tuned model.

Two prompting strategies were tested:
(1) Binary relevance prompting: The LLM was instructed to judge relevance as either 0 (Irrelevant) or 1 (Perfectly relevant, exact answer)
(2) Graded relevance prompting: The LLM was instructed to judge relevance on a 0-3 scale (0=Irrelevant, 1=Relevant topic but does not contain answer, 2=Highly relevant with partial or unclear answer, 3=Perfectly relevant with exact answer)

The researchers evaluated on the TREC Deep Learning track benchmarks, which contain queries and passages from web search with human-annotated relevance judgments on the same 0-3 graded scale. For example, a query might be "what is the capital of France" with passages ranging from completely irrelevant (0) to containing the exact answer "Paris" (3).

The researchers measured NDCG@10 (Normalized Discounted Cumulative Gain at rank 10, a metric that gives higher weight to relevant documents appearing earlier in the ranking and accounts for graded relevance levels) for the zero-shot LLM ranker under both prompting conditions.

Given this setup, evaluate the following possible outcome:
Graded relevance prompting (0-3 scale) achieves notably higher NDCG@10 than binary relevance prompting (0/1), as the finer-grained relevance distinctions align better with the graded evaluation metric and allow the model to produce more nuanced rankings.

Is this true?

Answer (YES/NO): YES